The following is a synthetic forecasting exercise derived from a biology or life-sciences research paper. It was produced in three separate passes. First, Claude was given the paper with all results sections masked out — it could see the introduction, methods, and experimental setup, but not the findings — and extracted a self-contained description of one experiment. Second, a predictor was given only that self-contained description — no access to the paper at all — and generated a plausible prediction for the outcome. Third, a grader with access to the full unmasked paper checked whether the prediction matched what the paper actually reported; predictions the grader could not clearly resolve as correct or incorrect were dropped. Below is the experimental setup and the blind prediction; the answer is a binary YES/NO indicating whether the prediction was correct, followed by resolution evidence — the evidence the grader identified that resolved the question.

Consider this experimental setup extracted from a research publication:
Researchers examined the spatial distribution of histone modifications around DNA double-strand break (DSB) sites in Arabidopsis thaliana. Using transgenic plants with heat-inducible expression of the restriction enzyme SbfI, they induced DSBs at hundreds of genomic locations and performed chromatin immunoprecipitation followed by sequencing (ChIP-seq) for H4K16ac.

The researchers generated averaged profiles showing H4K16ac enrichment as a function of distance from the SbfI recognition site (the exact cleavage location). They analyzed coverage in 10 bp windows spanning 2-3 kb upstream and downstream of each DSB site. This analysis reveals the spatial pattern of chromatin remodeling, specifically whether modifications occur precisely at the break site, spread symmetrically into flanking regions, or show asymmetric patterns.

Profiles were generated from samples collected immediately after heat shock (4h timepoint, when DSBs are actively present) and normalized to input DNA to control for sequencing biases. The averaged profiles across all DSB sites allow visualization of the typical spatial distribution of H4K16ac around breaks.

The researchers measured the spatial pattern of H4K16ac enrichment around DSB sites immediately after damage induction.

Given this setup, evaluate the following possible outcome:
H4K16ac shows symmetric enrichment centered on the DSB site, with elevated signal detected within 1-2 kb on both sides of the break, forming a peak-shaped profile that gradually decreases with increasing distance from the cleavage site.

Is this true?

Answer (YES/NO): NO